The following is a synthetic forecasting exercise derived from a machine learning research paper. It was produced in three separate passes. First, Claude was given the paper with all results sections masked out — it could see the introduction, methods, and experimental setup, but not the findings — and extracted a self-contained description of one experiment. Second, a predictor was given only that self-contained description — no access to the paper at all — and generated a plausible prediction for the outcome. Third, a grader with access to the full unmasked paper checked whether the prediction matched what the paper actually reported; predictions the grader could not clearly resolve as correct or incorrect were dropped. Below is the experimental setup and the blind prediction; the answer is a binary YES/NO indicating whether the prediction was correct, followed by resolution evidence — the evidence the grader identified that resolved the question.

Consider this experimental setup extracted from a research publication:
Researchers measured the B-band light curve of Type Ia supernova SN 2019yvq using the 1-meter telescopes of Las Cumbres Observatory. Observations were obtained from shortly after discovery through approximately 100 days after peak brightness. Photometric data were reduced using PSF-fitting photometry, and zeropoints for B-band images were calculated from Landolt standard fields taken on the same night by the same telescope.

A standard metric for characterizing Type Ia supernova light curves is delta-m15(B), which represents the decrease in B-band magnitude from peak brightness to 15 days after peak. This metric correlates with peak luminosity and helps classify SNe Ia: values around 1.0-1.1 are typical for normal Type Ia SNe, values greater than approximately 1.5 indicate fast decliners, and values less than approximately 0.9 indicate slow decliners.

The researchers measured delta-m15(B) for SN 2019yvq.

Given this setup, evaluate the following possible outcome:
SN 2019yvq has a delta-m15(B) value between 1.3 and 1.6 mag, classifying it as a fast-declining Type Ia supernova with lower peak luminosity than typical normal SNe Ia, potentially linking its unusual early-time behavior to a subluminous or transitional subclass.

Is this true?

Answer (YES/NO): YES